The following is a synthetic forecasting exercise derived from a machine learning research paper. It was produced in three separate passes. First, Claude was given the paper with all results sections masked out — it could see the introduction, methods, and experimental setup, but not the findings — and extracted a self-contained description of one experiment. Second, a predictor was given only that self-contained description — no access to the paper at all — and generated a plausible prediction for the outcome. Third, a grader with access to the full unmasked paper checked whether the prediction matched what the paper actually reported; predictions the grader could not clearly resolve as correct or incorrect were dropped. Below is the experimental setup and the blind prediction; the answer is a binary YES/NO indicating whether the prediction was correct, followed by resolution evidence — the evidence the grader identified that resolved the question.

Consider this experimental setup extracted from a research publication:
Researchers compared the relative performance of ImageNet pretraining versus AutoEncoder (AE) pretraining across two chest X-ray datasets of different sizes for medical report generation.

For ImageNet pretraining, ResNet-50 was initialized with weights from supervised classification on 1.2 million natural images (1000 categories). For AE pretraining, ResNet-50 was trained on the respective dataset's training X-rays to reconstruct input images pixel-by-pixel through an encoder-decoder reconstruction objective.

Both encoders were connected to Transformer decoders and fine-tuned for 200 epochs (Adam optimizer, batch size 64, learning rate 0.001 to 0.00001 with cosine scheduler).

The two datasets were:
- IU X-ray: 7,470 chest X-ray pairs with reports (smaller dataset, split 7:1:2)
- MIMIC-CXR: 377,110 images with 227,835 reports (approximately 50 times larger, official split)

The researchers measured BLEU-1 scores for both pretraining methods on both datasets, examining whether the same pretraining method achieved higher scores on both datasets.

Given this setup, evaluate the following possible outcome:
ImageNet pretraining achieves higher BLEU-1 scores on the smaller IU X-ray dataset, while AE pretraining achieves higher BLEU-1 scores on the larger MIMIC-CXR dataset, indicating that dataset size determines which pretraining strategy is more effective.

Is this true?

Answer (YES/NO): NO